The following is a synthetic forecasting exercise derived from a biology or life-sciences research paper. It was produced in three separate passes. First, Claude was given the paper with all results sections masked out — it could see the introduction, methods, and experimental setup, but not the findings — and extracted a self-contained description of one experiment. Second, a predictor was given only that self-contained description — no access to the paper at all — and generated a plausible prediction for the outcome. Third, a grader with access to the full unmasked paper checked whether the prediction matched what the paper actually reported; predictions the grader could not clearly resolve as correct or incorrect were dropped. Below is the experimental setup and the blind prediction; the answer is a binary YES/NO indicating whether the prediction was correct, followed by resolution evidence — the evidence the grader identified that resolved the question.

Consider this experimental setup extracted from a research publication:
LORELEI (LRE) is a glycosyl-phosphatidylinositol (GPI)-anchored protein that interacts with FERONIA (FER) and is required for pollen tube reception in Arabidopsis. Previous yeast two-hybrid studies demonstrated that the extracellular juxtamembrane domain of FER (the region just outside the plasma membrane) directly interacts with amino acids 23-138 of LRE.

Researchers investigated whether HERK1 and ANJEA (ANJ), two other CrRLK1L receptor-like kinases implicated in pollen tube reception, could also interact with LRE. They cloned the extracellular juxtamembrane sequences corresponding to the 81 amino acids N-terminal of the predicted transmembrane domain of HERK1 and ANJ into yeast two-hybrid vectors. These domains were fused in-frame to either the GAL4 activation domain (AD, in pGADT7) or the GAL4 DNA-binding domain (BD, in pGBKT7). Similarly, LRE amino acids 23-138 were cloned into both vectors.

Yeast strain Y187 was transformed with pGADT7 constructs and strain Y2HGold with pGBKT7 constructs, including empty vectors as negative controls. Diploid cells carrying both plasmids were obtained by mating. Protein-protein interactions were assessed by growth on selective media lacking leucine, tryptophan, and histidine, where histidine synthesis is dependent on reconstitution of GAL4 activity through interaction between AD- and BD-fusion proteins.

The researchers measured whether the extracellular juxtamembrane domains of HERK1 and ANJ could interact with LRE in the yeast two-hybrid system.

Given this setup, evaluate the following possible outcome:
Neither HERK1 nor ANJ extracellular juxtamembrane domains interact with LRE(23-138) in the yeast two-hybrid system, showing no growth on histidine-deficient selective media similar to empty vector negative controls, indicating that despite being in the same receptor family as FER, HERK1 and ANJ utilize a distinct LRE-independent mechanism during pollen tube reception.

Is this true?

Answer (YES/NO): NO